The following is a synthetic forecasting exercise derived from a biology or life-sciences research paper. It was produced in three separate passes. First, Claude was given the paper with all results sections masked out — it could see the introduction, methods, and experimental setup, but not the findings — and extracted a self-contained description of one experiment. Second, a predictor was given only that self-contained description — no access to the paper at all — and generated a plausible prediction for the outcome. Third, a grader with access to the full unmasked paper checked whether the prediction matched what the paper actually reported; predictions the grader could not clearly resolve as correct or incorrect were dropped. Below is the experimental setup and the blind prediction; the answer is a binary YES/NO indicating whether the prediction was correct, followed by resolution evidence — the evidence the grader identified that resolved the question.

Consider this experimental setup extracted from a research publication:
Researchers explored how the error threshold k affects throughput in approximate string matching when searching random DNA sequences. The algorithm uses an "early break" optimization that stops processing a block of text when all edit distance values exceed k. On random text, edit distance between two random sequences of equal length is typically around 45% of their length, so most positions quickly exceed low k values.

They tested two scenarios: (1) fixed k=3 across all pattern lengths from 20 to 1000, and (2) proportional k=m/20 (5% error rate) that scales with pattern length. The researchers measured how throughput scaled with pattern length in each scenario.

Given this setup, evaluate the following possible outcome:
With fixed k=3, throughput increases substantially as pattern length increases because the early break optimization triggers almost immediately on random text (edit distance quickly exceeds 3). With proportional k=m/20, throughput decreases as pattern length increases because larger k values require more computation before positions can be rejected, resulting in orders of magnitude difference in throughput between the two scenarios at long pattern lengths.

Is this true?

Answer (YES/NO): NO